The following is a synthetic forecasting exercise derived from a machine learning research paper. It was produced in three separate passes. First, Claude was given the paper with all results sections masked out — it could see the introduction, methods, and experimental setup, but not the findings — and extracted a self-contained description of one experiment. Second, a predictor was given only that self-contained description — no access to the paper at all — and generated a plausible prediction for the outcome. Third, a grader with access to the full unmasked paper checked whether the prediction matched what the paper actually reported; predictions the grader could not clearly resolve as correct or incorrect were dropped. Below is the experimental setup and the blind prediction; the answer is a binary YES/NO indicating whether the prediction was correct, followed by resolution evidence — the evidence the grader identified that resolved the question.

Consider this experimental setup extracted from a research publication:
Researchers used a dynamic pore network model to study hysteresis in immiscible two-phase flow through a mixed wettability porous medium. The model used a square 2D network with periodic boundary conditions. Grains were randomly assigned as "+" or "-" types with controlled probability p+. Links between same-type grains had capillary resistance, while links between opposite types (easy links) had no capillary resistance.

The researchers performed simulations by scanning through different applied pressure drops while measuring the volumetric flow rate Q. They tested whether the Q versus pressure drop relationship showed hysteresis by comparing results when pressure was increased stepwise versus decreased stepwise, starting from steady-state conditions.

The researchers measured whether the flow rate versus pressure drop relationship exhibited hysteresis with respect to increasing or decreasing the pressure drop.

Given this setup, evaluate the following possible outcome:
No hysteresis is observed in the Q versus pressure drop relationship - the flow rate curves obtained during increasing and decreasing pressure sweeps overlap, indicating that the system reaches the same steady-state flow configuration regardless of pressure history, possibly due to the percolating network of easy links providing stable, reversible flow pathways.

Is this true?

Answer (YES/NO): YES